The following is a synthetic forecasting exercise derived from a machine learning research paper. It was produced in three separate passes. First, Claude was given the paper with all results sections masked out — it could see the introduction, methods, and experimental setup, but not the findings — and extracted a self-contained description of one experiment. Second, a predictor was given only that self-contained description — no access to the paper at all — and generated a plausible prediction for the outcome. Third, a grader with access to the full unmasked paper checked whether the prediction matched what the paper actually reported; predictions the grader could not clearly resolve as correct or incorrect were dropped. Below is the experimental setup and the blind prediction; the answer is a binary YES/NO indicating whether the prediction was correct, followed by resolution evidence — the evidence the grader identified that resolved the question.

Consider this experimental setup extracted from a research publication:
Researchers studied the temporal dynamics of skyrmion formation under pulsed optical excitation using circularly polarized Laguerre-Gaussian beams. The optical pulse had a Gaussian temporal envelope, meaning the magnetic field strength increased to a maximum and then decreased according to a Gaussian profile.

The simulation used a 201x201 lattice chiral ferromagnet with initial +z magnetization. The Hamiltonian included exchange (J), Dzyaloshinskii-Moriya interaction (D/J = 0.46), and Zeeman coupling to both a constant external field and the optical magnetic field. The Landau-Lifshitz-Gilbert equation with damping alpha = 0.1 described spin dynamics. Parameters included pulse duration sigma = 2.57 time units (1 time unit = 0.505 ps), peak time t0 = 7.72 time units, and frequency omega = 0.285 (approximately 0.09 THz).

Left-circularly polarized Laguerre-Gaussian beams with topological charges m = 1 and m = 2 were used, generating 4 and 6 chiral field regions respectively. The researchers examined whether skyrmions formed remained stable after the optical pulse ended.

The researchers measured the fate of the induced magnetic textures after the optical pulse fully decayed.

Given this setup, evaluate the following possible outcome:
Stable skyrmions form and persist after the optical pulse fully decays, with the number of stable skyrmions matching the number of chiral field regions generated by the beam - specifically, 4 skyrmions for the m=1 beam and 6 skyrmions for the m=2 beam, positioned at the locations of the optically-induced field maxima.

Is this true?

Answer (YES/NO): NO